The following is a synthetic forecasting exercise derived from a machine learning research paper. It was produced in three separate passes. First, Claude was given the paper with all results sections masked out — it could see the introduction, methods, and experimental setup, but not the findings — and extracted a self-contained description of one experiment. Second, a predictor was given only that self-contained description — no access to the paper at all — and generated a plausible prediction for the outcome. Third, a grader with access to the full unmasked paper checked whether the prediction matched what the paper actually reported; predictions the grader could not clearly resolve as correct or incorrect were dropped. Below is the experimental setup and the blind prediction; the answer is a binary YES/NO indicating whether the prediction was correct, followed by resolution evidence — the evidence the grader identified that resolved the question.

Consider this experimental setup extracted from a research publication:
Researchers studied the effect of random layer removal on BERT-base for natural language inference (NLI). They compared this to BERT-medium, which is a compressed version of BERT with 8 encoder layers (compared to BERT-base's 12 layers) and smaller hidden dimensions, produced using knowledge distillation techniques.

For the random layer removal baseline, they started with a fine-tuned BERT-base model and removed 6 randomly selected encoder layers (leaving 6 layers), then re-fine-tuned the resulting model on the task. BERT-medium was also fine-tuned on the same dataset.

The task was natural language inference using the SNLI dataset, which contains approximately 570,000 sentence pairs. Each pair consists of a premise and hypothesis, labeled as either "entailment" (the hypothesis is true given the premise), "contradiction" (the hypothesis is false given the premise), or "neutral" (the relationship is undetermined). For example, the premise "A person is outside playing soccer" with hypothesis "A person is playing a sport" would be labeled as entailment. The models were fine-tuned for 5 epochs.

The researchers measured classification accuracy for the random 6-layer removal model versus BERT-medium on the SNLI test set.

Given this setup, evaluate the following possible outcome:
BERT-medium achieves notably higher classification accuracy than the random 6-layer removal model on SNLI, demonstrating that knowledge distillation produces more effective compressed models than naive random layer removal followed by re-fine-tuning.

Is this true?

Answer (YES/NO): NO